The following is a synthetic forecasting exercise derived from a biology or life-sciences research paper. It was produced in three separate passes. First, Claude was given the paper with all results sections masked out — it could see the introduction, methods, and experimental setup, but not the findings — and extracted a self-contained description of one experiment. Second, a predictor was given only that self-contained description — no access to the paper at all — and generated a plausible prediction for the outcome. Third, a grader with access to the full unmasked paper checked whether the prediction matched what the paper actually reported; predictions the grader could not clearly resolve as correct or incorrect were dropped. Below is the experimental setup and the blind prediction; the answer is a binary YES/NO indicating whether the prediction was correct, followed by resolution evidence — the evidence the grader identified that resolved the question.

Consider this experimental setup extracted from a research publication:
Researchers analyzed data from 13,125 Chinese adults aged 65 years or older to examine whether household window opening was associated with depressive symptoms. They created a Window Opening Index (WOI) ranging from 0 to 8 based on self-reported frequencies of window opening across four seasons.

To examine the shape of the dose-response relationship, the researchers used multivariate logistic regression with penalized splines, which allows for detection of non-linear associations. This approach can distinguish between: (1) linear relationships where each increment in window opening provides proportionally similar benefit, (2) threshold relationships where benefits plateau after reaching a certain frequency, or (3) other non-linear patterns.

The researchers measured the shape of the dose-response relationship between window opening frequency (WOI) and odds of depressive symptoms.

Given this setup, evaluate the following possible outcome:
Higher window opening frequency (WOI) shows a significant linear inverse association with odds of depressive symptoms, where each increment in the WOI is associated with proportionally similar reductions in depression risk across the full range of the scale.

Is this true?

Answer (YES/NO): YES